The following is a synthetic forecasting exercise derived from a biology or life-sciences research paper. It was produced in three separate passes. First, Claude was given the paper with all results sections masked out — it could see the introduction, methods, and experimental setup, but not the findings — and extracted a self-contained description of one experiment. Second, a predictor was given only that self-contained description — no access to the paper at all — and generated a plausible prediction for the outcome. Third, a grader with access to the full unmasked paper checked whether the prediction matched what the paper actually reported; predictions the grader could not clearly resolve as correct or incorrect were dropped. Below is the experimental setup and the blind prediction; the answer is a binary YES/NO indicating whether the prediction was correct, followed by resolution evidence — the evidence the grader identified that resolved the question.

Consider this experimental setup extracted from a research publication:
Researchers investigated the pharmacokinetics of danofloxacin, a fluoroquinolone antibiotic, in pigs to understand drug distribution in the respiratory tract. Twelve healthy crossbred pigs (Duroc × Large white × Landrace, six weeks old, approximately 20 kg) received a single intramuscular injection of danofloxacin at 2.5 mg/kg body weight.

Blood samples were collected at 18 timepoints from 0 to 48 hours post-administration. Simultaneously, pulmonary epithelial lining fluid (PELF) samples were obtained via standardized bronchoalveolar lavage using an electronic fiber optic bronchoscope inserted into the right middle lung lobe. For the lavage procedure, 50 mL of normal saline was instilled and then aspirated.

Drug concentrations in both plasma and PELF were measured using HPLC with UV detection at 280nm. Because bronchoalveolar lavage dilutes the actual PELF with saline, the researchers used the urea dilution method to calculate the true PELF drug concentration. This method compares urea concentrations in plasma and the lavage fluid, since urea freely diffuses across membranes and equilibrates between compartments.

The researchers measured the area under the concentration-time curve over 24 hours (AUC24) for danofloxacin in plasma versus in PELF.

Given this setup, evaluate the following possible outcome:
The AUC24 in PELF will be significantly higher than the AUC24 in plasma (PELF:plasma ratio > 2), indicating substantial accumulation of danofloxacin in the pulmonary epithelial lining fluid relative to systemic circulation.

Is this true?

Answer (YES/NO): YES